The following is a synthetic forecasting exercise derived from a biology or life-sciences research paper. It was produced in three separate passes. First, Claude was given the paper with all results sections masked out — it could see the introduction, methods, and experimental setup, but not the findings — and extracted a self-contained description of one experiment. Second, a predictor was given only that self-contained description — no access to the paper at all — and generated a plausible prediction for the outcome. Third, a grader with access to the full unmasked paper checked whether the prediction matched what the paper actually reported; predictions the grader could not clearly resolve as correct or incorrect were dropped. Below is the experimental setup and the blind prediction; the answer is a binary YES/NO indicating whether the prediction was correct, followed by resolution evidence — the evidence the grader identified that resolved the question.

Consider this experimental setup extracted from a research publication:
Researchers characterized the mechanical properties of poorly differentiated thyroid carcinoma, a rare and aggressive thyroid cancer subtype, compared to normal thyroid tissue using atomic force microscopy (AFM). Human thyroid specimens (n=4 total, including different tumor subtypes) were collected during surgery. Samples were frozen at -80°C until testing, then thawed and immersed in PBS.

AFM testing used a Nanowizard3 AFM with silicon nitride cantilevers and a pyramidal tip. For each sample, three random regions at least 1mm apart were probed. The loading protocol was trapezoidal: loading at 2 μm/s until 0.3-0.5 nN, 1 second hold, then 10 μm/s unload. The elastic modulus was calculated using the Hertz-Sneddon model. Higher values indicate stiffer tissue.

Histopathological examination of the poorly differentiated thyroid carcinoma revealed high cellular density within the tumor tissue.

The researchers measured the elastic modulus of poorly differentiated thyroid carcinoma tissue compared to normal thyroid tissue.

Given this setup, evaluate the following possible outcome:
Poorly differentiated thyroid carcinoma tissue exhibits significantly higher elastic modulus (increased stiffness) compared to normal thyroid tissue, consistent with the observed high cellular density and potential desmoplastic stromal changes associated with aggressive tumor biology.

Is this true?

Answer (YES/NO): NO